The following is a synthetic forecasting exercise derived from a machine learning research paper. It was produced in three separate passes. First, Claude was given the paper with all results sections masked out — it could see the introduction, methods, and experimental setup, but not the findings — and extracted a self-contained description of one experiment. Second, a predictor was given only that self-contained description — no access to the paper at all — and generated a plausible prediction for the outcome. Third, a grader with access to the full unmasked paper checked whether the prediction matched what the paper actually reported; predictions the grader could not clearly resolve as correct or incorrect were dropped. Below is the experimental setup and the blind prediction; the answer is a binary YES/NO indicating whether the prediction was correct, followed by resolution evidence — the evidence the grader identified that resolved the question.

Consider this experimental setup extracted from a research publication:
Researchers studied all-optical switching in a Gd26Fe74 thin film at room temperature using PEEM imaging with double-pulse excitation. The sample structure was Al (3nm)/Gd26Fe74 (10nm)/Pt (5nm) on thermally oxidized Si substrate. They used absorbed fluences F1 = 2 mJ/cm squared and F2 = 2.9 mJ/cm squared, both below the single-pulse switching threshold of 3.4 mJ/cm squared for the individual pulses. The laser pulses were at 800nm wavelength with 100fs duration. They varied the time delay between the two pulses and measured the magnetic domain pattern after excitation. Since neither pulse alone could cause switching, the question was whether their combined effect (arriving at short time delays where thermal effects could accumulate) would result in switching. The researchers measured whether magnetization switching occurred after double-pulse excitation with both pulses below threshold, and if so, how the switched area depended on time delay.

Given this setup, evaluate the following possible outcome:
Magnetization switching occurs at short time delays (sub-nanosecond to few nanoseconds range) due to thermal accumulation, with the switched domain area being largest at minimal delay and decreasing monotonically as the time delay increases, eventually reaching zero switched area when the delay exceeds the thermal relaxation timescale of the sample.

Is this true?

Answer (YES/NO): NO